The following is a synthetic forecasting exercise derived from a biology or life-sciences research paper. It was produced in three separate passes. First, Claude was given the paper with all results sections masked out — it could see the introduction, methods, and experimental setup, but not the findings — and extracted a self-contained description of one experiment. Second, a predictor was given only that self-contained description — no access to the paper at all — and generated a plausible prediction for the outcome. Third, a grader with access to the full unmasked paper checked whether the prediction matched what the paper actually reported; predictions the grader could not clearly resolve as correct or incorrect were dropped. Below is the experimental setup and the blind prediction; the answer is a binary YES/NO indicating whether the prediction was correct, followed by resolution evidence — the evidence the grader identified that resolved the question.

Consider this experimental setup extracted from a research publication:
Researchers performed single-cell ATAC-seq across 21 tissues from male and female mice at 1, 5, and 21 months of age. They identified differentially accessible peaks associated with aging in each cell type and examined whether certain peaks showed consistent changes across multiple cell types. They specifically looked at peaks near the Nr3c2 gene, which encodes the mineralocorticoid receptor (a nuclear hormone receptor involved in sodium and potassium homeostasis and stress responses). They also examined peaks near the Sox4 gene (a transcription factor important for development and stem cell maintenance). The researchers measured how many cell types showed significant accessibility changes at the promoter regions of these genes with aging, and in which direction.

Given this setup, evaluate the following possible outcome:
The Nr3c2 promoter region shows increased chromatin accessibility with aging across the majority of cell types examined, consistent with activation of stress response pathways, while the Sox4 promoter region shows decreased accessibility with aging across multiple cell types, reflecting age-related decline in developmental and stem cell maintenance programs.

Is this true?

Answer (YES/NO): NO